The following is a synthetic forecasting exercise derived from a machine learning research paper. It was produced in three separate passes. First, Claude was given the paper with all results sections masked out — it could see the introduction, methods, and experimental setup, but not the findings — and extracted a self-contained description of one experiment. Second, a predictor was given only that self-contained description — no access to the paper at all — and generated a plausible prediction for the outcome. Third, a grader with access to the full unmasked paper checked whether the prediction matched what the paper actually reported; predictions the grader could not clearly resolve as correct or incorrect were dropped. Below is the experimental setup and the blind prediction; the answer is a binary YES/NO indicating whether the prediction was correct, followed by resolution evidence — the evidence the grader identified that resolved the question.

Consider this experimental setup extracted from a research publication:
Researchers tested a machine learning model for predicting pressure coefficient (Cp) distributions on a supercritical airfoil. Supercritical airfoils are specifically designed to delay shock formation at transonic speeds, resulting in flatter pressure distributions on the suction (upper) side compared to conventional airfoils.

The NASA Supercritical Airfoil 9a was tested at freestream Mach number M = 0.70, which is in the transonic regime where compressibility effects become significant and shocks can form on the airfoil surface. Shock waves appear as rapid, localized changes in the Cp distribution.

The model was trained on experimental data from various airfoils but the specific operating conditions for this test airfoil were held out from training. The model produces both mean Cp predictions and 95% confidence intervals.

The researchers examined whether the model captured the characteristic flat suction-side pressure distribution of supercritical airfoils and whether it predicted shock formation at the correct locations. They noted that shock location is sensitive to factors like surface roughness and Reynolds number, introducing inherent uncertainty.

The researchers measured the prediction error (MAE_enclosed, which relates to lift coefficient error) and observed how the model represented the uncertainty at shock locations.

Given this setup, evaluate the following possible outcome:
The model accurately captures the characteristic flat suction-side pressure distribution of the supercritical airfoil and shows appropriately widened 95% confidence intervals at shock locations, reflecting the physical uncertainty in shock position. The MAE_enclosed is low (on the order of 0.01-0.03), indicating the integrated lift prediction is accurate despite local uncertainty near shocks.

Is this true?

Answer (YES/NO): YES